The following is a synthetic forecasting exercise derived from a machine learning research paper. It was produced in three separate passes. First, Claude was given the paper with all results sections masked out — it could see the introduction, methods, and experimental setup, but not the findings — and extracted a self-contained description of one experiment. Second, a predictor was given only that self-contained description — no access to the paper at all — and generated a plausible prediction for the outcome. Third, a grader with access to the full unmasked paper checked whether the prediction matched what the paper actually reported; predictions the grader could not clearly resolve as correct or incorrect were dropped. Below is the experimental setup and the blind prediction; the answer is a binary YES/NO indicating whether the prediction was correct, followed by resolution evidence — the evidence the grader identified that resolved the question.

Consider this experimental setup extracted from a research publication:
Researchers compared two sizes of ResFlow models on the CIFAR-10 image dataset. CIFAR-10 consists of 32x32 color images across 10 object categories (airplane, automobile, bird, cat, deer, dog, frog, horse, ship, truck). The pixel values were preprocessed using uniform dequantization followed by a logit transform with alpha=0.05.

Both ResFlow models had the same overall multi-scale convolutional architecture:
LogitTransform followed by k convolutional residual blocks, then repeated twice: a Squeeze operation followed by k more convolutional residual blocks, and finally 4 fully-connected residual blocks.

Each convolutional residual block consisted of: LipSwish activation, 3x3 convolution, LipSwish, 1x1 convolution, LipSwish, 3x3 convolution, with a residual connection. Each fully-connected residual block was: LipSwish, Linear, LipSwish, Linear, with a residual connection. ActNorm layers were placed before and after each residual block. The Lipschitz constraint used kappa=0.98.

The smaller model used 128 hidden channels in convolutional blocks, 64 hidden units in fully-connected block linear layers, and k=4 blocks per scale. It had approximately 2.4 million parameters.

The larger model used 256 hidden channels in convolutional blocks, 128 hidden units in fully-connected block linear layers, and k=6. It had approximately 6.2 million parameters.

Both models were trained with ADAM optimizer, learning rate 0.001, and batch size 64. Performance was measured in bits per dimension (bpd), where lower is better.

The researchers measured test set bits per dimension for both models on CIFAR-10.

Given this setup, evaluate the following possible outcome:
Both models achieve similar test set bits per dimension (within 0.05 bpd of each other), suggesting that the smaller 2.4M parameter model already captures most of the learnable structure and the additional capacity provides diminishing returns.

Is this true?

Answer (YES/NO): NO